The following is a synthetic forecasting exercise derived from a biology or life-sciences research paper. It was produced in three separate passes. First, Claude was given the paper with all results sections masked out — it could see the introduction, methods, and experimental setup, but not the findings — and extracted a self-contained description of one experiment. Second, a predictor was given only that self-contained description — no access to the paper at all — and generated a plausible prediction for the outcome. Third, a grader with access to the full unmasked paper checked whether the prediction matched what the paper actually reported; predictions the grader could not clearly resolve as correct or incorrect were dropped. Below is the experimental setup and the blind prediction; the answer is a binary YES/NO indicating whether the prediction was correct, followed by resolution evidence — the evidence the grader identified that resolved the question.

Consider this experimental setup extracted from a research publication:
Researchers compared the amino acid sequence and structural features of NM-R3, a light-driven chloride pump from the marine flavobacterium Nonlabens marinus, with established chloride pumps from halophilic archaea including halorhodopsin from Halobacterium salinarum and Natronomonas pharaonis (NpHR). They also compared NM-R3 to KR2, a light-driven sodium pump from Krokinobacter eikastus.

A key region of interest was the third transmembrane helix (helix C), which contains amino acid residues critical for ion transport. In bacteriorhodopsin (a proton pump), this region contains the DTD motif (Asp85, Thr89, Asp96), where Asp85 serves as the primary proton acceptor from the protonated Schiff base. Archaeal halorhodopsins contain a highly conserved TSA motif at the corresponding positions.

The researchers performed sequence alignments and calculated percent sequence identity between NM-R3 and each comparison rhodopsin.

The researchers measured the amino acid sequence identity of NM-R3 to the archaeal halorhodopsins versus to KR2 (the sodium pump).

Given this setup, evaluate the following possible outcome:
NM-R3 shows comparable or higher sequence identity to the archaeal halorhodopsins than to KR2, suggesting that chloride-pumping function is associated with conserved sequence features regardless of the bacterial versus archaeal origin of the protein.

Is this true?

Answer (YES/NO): NO